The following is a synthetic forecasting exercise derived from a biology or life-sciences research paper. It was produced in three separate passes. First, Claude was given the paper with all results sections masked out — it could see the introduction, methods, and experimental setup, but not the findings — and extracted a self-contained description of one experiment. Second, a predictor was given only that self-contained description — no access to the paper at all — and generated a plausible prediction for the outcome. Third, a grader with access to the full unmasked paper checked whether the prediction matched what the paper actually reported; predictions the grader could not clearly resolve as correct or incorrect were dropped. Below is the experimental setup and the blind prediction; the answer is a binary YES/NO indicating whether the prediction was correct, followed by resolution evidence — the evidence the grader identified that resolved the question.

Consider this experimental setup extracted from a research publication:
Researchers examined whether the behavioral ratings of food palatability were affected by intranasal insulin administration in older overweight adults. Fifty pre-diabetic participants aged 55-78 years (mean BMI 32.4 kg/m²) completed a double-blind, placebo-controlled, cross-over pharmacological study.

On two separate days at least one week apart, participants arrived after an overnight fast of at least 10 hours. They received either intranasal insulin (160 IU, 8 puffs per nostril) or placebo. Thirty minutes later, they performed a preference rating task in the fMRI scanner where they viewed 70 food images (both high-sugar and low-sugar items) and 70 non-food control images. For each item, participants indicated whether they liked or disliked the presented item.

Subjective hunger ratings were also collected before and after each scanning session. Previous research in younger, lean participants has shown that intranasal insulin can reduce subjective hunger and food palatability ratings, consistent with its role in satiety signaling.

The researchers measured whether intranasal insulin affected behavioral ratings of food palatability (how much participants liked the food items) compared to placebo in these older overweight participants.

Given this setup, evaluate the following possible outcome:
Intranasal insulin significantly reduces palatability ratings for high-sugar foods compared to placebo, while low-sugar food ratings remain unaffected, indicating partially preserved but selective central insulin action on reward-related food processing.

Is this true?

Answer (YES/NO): NO